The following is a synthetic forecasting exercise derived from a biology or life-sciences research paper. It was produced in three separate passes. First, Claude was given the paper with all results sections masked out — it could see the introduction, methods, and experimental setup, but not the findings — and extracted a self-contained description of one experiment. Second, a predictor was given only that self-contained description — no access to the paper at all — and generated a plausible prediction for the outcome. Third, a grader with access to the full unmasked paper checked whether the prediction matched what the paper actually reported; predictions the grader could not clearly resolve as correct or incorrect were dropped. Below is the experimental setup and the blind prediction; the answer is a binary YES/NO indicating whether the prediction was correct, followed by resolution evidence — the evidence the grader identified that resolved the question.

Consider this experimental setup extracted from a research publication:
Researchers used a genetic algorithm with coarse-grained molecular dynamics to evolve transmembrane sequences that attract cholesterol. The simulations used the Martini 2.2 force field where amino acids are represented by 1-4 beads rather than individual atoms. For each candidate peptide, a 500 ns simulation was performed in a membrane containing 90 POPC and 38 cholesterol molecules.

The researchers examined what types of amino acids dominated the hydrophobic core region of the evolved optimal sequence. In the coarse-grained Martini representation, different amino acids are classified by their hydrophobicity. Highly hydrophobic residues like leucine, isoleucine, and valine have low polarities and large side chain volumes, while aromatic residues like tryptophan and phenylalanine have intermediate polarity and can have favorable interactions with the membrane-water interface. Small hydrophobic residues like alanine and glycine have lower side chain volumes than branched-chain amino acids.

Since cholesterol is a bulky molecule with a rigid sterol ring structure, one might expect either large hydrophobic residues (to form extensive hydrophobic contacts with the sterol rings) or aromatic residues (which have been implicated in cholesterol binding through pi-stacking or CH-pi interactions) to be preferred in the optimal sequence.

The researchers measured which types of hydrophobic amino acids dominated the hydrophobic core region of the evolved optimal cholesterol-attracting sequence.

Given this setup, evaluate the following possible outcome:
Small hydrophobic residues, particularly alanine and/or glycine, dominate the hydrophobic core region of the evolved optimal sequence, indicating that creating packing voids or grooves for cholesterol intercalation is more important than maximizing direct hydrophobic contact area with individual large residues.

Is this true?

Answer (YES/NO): NO